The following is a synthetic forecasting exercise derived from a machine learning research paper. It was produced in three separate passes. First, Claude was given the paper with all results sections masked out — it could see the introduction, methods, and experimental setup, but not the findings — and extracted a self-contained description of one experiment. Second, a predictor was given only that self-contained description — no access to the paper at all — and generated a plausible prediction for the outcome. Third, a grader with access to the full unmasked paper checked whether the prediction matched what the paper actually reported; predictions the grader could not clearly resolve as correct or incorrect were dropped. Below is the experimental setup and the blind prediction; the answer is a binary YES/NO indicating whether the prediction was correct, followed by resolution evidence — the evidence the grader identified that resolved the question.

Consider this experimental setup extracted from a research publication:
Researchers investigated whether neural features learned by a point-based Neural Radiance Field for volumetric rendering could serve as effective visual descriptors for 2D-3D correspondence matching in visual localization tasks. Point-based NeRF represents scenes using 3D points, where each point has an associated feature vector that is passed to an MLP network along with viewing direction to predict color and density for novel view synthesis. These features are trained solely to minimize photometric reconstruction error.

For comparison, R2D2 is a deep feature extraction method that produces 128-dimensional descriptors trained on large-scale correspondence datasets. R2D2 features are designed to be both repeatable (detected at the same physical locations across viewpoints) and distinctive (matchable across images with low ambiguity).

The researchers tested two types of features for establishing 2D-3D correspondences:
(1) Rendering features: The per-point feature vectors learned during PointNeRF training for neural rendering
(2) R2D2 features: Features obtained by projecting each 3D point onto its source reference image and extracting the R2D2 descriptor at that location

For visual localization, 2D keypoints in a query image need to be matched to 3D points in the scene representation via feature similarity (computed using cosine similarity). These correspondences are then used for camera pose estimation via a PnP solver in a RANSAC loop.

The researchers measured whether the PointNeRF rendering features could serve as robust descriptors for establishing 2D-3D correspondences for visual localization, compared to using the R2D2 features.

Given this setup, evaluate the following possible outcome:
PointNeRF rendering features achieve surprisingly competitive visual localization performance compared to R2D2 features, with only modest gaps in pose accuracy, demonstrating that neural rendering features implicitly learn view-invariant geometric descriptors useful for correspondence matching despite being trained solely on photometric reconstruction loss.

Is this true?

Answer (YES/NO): NO